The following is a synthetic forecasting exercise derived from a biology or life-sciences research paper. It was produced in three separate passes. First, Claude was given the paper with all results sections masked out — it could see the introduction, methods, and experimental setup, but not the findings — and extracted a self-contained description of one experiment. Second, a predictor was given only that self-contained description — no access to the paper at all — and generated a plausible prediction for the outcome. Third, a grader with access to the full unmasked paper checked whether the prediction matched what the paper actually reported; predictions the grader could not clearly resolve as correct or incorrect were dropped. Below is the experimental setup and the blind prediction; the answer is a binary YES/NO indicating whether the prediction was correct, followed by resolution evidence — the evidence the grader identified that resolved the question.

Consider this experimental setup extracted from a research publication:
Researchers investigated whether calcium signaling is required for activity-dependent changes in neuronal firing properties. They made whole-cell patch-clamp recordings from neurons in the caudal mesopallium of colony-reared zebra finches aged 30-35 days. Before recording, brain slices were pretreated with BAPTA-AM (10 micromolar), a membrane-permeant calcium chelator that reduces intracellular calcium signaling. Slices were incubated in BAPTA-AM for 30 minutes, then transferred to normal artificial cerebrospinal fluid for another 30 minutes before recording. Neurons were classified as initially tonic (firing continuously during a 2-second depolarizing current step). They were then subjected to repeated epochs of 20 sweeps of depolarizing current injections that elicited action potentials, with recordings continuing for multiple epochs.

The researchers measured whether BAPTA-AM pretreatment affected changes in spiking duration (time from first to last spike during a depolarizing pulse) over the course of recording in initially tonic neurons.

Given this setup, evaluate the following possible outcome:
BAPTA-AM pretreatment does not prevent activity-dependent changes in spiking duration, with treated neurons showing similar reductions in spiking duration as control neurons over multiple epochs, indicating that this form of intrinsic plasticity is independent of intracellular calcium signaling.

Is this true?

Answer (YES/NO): NO